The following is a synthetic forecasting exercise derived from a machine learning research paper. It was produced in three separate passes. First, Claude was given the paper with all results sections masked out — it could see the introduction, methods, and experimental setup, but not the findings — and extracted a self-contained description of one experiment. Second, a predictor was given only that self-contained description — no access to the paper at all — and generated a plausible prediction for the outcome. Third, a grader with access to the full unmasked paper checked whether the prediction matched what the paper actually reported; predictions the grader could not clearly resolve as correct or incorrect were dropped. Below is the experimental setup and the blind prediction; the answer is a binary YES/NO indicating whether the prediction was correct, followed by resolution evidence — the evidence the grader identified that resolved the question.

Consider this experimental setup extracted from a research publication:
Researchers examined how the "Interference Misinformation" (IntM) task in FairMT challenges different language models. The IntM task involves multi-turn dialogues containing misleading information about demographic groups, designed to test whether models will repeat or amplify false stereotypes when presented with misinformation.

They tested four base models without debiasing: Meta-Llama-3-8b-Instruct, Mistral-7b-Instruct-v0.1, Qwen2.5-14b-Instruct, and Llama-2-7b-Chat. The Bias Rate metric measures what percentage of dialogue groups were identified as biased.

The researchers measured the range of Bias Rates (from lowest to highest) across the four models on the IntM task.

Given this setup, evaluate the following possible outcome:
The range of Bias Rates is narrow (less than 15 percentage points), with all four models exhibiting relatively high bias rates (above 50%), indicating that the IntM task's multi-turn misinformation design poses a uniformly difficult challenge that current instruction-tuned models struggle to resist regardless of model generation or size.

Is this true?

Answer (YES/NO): NO